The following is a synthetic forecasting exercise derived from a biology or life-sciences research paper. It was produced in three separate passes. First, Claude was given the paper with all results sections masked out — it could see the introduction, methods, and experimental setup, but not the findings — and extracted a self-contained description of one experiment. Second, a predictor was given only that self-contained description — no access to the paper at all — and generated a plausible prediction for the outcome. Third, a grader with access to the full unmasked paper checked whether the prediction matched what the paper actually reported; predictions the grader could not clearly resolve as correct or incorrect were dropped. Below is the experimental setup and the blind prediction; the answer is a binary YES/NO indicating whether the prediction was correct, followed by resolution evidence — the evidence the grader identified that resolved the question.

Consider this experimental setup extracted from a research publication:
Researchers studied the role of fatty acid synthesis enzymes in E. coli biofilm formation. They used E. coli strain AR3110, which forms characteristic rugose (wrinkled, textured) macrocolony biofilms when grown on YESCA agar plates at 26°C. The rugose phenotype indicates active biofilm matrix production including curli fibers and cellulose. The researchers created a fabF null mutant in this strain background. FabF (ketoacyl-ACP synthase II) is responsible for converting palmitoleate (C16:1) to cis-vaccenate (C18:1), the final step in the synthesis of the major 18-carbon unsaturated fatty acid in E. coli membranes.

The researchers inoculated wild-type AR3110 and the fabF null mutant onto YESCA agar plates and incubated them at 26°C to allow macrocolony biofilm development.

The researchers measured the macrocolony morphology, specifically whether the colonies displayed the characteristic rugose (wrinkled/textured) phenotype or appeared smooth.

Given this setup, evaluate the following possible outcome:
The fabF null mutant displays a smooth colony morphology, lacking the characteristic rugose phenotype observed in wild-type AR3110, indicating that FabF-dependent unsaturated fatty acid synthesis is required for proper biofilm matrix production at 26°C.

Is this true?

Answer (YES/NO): YES